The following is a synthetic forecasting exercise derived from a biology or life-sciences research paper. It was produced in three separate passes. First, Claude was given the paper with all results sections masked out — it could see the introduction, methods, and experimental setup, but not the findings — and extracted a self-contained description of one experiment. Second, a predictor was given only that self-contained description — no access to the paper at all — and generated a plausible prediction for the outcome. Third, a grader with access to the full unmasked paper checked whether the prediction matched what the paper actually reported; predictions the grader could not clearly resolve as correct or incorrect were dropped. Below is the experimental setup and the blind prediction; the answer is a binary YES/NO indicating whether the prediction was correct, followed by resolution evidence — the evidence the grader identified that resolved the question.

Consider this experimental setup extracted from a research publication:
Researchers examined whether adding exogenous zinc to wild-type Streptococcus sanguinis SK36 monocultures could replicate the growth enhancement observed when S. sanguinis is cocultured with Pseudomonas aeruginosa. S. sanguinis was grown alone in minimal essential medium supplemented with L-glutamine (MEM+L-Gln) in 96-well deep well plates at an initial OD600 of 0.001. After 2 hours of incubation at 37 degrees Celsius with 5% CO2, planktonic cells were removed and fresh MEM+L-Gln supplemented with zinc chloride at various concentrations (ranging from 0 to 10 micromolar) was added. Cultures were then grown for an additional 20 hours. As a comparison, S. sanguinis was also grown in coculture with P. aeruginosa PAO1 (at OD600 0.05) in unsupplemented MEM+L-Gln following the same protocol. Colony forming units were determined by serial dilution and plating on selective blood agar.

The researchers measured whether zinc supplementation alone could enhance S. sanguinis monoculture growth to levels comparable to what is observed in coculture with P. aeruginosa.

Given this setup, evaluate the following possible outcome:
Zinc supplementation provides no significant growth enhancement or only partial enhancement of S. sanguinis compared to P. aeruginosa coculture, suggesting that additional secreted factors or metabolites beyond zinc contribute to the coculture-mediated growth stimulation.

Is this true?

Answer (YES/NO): YES